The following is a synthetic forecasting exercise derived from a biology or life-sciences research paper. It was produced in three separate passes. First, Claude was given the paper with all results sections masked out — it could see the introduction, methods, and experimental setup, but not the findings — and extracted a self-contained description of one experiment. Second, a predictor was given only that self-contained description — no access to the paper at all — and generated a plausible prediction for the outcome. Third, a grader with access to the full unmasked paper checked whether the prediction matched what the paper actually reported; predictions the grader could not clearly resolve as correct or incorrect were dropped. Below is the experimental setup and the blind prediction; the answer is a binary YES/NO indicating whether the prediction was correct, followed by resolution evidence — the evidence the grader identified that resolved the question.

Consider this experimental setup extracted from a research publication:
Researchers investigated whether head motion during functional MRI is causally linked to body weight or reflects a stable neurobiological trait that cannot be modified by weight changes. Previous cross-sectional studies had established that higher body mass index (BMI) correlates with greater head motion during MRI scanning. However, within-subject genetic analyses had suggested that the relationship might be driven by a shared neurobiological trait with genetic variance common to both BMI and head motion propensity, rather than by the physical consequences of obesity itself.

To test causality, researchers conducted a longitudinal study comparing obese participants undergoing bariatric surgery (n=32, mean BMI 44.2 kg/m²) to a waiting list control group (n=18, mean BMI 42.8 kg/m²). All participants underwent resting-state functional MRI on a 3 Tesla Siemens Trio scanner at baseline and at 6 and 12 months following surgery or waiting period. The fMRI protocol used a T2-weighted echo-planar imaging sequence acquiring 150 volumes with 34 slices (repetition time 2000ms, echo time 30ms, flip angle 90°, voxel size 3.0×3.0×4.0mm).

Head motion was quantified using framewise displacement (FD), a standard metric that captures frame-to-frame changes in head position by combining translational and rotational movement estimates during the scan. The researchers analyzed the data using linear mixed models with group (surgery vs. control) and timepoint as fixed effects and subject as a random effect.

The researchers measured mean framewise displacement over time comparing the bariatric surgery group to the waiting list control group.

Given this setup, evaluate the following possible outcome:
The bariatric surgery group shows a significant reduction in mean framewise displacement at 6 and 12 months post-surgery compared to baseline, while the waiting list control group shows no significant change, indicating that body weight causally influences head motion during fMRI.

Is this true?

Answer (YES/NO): YES